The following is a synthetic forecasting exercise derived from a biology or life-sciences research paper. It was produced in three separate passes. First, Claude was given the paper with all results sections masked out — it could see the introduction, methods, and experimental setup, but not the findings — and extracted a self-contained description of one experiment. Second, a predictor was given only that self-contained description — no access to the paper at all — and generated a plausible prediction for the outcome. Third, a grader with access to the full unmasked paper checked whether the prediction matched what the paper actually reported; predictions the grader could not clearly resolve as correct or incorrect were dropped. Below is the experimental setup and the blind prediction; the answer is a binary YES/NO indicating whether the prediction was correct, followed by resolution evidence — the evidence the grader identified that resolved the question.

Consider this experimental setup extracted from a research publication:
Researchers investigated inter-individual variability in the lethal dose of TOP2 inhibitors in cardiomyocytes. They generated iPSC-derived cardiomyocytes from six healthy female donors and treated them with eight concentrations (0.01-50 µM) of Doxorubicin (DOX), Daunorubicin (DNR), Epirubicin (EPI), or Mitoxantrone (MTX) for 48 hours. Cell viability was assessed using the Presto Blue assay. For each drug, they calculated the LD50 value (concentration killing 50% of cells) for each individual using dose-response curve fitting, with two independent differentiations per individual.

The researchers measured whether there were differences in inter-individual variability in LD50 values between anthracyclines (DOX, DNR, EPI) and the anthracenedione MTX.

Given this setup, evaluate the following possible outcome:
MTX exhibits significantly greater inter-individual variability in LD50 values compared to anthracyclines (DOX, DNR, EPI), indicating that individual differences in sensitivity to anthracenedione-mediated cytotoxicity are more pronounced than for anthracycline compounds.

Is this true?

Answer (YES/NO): NO